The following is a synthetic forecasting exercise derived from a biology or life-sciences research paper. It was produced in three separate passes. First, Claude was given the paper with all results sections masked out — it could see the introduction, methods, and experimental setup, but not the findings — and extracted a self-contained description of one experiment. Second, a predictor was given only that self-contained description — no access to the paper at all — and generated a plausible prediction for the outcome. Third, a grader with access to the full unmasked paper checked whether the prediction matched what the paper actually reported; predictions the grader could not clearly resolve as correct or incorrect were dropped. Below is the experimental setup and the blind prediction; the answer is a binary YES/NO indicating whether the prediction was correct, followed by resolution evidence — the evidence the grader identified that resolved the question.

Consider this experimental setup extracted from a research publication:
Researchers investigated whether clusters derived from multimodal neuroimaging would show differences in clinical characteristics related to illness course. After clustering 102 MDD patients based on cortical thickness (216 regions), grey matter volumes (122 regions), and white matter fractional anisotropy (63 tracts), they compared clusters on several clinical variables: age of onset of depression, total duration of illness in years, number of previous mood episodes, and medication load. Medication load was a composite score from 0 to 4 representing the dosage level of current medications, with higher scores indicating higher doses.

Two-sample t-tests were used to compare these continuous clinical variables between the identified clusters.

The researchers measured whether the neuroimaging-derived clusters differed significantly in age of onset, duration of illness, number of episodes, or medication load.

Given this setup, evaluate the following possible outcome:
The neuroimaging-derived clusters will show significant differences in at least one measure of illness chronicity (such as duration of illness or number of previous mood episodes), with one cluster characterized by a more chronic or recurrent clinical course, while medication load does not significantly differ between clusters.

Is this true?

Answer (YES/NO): NO